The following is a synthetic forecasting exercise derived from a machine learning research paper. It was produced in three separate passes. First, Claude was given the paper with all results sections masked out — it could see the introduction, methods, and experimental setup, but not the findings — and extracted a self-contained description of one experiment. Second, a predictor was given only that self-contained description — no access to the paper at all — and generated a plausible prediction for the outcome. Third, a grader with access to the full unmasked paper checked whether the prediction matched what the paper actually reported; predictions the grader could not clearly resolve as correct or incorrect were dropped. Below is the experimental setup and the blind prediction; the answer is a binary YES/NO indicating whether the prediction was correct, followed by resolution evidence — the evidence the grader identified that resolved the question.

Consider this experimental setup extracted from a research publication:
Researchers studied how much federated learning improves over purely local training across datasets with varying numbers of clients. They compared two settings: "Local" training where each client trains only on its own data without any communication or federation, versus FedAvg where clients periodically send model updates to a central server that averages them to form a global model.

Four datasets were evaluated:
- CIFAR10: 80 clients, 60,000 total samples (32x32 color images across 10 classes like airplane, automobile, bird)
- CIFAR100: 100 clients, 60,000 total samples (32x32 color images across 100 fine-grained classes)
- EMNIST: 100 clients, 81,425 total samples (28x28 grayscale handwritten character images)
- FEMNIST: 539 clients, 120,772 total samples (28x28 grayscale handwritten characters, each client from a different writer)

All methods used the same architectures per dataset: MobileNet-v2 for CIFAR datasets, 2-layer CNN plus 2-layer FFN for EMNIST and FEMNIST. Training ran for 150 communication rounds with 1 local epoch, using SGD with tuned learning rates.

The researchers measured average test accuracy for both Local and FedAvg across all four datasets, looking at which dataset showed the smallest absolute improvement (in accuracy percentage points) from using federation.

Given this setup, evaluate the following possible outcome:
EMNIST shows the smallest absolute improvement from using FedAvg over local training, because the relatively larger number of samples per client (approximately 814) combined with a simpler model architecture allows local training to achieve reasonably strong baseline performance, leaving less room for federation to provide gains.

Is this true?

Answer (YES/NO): NO